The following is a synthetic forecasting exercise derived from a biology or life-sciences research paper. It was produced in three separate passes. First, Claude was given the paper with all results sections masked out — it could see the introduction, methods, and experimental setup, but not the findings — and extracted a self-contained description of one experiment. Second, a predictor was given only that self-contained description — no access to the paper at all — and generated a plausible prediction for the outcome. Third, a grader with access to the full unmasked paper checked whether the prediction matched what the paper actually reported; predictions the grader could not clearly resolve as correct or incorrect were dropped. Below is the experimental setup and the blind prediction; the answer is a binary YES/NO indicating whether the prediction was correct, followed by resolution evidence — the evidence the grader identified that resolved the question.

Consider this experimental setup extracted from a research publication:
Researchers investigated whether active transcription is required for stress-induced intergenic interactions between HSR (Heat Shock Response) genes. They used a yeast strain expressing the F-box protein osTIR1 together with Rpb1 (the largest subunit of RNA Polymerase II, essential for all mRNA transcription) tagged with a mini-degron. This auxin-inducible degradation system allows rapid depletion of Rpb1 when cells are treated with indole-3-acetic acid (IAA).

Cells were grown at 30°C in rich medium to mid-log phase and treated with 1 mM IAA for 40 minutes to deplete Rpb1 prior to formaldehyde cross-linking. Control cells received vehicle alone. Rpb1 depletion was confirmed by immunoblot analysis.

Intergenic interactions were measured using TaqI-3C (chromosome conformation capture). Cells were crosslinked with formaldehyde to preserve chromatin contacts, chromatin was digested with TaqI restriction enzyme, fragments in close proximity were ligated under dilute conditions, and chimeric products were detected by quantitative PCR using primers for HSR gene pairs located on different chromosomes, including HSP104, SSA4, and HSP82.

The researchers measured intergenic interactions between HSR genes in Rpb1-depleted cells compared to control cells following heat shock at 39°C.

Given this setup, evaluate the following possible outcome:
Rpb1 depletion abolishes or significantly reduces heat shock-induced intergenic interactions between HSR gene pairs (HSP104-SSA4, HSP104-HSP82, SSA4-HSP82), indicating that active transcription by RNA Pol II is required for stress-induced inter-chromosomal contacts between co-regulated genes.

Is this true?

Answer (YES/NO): YES